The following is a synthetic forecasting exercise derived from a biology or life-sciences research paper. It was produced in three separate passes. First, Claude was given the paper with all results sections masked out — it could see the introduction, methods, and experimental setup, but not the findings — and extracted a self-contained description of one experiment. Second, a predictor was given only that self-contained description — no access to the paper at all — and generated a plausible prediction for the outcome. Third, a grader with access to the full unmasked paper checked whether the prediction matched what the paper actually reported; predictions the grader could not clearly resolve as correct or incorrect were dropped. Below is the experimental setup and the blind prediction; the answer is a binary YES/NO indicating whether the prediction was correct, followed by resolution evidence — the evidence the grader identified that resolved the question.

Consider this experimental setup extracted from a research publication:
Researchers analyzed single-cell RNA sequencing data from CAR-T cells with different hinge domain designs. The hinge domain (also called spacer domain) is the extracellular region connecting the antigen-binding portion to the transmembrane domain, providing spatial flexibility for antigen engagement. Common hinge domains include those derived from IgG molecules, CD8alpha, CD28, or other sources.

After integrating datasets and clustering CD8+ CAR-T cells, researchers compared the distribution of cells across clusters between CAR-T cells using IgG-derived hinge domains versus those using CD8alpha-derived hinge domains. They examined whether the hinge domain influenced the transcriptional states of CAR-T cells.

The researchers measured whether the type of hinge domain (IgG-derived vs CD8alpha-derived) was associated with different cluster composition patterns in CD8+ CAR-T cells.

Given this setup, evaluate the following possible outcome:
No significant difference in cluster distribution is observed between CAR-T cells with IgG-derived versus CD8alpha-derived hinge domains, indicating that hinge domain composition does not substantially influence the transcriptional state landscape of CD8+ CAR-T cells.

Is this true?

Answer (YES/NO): NO